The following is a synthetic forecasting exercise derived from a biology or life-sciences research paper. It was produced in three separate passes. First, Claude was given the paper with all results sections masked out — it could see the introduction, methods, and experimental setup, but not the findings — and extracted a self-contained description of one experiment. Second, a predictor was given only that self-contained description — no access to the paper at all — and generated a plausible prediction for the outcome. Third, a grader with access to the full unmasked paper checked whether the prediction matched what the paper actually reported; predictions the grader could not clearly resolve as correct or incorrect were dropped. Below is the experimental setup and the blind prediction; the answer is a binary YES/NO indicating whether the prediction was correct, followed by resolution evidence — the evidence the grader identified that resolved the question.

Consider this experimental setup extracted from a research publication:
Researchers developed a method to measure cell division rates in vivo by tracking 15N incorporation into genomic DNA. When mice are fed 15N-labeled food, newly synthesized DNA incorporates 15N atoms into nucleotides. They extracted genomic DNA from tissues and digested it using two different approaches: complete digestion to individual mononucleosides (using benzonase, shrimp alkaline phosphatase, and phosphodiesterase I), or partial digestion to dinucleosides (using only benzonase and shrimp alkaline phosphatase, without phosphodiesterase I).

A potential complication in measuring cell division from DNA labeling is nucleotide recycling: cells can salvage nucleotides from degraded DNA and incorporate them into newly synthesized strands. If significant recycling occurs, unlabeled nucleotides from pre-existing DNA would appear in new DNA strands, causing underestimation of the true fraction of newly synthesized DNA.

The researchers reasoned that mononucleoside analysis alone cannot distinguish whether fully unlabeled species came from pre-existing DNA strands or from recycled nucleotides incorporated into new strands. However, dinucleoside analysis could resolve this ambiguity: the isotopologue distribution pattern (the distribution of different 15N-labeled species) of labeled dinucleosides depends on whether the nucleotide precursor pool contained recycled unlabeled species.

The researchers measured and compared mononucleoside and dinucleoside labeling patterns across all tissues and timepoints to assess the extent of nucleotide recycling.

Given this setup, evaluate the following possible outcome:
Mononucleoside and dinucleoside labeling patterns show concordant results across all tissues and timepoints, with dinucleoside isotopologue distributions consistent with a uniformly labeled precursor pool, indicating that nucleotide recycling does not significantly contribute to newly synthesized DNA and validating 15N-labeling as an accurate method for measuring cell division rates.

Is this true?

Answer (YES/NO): YES